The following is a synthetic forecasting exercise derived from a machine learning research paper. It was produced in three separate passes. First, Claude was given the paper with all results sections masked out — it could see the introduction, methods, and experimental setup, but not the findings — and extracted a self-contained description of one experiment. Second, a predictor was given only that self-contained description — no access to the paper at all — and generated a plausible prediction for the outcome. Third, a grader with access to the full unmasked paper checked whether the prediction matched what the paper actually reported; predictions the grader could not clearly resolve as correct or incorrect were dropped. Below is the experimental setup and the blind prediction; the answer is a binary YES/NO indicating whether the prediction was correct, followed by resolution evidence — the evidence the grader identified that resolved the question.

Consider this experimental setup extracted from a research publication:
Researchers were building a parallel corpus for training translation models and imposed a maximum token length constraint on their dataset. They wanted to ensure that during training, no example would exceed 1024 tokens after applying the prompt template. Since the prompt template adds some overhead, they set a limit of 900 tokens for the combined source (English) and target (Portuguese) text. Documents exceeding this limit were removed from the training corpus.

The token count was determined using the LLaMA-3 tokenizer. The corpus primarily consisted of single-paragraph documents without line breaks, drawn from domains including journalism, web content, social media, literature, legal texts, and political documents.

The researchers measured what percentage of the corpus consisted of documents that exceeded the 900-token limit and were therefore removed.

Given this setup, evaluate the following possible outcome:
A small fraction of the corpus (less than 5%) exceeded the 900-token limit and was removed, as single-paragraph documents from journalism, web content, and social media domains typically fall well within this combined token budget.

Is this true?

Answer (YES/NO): YES